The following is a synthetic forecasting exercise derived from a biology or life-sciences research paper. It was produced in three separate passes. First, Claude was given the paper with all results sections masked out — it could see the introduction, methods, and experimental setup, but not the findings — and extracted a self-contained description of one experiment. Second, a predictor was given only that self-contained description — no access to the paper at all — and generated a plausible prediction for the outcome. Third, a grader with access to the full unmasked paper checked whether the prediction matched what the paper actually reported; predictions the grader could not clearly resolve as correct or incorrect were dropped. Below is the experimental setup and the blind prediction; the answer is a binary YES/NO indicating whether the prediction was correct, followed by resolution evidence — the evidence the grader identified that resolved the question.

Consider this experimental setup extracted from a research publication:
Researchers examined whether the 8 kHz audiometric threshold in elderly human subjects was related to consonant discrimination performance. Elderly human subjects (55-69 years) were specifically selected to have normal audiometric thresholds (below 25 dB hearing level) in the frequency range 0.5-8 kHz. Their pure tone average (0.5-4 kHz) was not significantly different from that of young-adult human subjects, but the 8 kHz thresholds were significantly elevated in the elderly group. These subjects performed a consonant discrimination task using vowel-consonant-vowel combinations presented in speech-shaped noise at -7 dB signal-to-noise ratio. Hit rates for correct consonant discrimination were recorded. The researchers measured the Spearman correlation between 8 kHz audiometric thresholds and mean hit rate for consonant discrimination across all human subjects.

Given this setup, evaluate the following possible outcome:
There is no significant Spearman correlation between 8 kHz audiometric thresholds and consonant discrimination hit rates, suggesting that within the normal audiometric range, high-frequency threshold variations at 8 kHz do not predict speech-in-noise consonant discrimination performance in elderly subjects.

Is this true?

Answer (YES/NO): NO